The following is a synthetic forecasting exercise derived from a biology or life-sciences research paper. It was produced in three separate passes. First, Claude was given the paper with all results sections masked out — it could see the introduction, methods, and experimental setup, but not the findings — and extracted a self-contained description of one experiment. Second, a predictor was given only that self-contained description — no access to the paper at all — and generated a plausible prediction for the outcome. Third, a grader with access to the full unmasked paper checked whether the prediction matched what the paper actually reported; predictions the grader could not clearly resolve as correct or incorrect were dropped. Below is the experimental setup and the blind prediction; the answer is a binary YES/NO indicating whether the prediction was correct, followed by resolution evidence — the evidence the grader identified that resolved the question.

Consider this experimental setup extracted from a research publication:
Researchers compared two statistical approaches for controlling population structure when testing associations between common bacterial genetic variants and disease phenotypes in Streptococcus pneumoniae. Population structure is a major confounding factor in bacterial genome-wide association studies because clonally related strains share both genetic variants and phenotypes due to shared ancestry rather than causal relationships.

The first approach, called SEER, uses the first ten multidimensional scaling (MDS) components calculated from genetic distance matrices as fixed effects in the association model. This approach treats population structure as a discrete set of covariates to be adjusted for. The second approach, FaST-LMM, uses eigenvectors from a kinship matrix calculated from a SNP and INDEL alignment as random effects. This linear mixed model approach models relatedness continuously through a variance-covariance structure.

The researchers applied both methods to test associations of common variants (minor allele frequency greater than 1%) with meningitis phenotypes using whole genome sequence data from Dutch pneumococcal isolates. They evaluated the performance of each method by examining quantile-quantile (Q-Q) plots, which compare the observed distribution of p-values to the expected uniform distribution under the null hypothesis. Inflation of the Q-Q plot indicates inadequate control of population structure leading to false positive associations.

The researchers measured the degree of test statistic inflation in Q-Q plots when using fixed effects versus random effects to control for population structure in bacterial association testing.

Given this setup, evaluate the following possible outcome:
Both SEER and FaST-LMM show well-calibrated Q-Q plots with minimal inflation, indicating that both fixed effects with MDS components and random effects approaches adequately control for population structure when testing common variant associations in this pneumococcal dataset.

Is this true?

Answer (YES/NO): NO